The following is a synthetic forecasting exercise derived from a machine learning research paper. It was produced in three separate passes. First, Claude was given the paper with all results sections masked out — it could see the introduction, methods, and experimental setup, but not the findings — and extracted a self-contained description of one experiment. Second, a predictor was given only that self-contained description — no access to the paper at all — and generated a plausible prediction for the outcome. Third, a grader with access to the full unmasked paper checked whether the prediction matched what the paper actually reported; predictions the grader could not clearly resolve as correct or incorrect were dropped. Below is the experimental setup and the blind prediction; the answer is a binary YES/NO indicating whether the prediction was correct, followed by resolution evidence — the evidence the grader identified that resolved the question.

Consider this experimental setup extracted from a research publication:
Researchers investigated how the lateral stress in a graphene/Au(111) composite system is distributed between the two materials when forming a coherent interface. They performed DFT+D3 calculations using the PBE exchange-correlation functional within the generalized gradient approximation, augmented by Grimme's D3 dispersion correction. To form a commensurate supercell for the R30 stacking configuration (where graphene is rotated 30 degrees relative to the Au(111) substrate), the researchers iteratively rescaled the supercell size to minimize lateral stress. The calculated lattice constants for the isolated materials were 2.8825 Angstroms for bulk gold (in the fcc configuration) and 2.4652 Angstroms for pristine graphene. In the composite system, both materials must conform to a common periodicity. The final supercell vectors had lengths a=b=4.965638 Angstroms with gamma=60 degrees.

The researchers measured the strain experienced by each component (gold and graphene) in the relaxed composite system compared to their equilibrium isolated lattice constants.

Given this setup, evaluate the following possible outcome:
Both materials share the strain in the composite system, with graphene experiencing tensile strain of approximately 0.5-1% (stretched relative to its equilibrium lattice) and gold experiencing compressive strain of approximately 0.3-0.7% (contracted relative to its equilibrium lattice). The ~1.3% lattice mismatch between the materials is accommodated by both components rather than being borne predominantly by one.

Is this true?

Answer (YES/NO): YES